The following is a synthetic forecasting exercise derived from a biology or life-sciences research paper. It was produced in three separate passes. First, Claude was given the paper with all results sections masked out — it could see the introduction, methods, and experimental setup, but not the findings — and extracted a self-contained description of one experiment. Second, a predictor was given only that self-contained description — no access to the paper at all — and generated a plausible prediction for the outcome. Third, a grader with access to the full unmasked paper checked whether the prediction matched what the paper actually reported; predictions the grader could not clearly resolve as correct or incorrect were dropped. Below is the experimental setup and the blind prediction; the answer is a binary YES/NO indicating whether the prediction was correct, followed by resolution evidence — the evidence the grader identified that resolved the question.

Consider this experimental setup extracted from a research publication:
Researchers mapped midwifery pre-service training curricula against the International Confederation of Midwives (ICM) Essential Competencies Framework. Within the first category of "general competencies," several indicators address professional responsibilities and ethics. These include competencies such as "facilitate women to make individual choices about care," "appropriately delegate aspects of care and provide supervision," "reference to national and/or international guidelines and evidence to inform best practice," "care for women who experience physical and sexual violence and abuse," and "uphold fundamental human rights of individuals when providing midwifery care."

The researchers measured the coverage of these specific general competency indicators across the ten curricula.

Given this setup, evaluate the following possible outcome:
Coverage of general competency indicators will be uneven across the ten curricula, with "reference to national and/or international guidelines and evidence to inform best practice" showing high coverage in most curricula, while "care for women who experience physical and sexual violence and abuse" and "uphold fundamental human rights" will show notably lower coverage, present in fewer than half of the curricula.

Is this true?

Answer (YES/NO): NO